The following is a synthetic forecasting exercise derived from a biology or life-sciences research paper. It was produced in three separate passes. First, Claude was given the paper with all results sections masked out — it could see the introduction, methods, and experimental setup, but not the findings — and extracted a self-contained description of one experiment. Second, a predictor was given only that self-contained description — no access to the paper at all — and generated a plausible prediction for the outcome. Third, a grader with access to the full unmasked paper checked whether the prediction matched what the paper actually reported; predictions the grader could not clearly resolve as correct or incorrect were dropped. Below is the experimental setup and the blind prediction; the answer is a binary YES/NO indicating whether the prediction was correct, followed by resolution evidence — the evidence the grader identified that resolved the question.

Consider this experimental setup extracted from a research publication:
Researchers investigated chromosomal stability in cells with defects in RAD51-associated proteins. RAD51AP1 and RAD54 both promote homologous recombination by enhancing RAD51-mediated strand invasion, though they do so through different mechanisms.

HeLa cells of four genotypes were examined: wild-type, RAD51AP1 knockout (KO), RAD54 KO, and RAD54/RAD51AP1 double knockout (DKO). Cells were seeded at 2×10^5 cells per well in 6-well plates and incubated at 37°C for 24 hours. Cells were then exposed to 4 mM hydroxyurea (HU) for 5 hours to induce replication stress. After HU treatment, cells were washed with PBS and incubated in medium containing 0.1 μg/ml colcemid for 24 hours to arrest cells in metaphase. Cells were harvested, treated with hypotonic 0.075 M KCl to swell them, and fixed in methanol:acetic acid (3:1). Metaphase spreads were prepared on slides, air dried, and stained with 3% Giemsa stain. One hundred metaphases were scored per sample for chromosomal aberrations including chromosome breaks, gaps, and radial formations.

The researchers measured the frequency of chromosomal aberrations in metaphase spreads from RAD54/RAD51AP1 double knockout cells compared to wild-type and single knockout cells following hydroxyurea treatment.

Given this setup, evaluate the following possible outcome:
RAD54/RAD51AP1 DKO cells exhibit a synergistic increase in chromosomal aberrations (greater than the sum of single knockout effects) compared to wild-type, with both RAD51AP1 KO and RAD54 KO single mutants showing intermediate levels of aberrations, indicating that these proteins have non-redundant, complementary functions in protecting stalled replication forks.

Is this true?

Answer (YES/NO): YES